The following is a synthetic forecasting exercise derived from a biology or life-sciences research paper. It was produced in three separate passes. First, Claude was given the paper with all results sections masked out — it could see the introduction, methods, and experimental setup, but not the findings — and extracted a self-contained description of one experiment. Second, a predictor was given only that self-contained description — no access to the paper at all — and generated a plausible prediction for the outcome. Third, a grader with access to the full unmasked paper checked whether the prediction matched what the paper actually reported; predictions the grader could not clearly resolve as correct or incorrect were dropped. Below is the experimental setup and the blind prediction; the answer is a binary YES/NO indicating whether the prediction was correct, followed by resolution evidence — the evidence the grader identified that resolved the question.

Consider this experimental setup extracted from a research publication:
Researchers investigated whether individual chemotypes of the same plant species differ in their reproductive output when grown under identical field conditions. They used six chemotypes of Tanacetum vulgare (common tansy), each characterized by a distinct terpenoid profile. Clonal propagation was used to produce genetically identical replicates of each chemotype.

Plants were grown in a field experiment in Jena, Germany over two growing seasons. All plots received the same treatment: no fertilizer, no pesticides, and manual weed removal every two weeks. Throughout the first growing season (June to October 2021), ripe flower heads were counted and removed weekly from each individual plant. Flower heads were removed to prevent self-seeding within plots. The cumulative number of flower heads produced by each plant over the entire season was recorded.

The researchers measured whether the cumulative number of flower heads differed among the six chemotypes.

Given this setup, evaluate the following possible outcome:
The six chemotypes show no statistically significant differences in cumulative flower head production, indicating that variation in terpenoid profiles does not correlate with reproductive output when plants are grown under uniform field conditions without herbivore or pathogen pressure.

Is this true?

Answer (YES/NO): NO